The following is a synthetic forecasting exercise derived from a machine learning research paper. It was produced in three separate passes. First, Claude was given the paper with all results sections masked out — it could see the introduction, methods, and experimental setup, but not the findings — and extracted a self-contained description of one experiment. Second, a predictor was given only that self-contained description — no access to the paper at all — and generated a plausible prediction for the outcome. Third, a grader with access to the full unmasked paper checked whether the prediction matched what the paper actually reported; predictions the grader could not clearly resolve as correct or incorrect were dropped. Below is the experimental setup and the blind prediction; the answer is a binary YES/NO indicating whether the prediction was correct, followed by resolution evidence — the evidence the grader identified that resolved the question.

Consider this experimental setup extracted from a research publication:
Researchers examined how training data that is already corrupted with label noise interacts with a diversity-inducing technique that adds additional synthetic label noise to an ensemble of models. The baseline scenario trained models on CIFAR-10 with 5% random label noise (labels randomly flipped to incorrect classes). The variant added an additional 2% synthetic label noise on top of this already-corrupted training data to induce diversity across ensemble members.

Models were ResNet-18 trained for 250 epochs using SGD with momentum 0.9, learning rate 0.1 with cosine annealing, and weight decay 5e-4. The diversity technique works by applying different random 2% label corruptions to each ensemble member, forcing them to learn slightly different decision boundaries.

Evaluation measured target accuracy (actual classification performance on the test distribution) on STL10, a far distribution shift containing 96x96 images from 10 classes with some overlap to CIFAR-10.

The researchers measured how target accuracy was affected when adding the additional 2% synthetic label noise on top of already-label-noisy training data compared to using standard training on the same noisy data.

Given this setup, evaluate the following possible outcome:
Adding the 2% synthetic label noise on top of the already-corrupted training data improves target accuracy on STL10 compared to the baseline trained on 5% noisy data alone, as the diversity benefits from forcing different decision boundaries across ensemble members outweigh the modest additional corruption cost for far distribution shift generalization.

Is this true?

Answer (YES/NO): NO